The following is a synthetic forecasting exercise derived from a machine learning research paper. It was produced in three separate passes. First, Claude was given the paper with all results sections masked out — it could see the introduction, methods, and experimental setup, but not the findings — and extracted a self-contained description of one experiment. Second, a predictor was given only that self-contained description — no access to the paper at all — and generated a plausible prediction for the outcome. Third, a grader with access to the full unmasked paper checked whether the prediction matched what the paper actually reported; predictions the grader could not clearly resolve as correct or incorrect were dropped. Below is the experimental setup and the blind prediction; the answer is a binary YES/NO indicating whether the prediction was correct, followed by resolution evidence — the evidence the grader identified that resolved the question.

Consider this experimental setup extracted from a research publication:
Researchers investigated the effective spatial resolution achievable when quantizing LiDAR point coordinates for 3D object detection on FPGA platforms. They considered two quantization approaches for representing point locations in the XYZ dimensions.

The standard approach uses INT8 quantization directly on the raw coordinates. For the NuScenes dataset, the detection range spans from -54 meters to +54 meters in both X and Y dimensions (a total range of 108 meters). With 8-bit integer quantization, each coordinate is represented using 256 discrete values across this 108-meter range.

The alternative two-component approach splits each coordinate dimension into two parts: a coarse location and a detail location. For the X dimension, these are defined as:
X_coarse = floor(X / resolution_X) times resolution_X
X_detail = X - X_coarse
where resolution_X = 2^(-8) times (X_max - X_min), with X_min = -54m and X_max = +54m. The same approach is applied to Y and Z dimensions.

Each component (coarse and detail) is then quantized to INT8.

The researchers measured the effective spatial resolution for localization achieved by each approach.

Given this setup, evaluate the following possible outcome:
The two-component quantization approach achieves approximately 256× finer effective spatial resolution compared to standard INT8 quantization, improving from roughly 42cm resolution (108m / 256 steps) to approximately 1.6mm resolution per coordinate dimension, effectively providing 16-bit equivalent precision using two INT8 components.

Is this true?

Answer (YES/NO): YES